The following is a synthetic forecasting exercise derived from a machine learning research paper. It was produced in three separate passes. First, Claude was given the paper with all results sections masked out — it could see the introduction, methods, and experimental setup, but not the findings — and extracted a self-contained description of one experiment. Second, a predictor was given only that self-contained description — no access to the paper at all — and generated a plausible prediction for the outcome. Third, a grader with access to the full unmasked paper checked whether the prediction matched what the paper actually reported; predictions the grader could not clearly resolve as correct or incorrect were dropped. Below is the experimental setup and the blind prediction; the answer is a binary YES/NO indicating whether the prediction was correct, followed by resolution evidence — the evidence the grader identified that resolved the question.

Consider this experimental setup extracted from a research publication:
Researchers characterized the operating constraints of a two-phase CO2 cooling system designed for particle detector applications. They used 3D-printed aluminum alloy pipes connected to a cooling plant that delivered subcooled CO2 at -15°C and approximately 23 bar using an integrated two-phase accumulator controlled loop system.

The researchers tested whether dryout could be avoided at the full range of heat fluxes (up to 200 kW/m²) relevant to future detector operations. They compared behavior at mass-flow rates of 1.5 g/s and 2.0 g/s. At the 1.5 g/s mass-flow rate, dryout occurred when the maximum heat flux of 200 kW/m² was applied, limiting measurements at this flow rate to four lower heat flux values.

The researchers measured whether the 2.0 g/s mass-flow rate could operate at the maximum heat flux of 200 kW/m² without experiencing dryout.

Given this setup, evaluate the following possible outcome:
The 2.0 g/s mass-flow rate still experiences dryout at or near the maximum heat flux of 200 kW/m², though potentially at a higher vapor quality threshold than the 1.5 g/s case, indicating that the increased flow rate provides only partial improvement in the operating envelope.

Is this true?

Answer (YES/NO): NO